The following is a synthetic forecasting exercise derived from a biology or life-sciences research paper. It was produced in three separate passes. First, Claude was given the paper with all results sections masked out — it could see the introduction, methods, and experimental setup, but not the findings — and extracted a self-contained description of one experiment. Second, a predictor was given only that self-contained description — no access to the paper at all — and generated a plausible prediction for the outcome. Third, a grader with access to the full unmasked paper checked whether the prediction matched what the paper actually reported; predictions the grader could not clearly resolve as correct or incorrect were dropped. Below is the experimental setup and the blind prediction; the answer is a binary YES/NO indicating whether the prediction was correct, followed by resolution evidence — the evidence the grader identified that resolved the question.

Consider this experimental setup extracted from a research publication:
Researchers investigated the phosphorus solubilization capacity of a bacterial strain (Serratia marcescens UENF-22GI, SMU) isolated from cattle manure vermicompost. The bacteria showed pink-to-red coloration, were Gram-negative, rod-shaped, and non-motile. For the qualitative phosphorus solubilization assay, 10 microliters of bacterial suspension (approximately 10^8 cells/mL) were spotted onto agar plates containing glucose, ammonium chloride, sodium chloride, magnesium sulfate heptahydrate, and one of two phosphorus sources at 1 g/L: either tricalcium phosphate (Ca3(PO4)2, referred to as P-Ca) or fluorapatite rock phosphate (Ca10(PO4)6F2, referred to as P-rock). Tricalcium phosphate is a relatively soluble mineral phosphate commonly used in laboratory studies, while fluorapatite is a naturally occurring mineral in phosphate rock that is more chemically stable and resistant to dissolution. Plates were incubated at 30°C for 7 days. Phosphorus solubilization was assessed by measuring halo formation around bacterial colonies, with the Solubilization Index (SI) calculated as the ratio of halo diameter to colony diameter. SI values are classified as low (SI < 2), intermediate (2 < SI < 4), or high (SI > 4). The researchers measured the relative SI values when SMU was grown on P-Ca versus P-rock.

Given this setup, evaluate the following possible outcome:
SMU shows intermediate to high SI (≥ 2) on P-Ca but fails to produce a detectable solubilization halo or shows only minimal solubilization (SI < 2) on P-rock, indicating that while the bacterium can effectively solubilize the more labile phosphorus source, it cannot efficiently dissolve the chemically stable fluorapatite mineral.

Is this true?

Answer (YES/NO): NO